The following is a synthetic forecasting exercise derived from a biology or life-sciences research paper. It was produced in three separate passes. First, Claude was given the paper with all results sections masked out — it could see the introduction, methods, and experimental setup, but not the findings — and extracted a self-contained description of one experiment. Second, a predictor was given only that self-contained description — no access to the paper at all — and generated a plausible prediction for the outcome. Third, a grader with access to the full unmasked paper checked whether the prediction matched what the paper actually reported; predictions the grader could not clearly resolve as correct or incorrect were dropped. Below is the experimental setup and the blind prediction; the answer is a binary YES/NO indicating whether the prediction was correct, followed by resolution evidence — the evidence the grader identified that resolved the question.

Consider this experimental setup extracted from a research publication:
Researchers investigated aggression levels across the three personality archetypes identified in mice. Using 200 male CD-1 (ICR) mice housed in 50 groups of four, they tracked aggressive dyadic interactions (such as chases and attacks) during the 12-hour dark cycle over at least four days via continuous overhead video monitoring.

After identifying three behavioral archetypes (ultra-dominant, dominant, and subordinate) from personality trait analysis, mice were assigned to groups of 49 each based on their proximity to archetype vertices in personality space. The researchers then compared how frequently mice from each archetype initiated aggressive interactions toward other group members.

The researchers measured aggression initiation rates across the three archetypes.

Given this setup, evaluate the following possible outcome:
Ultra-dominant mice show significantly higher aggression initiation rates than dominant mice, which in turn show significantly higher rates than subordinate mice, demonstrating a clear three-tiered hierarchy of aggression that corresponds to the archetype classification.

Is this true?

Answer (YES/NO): NO